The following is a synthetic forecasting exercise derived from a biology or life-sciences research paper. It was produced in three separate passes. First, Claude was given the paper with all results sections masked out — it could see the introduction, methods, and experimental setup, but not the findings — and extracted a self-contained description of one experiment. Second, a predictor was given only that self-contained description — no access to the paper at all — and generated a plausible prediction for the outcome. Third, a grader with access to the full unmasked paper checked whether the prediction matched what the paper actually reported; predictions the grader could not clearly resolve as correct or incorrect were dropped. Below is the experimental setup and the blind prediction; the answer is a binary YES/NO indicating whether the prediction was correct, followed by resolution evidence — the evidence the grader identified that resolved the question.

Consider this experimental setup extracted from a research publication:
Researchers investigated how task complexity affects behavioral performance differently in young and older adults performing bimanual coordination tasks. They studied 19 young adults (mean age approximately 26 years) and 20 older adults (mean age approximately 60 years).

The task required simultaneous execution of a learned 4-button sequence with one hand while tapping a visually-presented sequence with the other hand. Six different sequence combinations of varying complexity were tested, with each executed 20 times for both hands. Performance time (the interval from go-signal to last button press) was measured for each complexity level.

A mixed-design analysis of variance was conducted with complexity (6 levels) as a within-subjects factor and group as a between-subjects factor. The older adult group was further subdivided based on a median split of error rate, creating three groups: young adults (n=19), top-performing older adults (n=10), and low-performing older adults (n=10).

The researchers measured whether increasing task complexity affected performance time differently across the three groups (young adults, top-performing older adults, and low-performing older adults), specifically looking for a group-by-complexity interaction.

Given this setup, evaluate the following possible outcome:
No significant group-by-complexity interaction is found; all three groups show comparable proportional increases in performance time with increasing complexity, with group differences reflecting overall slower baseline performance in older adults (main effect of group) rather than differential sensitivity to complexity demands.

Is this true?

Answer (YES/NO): YES